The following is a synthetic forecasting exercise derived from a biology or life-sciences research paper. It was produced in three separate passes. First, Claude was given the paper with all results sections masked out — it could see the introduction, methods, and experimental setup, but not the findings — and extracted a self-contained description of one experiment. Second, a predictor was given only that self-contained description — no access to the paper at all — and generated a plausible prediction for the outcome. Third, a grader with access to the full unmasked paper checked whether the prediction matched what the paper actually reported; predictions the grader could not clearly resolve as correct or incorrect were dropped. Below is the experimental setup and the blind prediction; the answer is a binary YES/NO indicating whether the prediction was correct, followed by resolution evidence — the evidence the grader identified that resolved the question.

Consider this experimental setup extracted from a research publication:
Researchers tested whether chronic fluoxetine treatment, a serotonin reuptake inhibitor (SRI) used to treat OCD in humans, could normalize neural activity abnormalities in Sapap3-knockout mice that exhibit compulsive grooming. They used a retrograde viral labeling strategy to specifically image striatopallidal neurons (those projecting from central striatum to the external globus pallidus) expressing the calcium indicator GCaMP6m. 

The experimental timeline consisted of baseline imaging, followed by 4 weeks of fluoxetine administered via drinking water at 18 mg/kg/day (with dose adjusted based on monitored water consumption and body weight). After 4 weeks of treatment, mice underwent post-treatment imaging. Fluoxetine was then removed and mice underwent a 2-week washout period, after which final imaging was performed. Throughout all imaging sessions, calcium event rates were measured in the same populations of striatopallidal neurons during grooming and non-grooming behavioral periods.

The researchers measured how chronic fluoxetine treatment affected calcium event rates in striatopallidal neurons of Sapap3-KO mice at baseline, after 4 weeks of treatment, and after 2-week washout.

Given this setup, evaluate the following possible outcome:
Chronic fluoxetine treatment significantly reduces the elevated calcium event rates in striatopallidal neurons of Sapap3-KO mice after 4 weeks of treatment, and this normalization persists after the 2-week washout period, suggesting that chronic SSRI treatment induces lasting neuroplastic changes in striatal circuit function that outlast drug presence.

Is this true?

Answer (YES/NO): NO